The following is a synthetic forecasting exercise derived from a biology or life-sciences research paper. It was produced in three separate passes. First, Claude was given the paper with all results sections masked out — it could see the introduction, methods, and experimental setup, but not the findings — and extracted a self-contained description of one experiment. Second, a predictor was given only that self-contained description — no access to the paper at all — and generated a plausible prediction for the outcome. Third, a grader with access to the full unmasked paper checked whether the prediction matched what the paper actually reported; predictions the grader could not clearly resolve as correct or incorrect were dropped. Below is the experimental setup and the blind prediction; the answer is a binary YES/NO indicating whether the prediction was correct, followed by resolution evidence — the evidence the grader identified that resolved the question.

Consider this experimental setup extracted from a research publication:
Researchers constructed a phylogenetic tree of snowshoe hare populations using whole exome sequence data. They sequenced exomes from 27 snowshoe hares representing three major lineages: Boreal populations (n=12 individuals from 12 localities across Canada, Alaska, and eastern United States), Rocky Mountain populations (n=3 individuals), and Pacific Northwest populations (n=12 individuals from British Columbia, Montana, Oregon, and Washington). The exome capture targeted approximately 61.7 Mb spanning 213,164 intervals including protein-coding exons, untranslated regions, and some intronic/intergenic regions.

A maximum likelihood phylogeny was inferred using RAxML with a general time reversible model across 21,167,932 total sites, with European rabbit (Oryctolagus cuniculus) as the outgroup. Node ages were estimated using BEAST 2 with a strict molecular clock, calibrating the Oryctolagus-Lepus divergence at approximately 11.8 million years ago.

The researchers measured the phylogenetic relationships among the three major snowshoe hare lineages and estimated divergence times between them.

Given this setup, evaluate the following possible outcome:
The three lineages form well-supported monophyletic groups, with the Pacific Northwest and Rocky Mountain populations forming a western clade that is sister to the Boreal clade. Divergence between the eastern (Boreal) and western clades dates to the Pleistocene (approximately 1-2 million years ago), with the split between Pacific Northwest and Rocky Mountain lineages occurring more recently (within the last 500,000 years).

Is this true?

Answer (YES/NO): NO